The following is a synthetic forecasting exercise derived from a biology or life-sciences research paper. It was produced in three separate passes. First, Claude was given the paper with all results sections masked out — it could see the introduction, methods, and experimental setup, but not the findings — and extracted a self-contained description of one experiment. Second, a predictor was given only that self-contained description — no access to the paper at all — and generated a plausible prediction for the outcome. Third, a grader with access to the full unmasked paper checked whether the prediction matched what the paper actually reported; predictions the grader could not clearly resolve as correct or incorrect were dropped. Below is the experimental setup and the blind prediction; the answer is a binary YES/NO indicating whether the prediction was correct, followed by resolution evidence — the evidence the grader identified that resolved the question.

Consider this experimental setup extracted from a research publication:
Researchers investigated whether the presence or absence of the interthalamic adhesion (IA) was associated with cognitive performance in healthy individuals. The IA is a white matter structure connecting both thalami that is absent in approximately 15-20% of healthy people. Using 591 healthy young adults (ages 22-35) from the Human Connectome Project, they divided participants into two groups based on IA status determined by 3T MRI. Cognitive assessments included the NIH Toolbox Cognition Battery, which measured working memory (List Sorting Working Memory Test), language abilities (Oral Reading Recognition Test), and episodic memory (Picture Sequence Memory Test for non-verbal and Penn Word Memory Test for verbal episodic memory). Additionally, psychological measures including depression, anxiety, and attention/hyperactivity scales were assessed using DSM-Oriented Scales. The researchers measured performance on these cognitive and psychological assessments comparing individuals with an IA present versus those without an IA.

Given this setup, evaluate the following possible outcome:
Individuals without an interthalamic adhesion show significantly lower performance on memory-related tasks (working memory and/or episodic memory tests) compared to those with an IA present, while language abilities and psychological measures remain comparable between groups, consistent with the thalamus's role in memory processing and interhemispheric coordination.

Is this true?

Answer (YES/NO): NO